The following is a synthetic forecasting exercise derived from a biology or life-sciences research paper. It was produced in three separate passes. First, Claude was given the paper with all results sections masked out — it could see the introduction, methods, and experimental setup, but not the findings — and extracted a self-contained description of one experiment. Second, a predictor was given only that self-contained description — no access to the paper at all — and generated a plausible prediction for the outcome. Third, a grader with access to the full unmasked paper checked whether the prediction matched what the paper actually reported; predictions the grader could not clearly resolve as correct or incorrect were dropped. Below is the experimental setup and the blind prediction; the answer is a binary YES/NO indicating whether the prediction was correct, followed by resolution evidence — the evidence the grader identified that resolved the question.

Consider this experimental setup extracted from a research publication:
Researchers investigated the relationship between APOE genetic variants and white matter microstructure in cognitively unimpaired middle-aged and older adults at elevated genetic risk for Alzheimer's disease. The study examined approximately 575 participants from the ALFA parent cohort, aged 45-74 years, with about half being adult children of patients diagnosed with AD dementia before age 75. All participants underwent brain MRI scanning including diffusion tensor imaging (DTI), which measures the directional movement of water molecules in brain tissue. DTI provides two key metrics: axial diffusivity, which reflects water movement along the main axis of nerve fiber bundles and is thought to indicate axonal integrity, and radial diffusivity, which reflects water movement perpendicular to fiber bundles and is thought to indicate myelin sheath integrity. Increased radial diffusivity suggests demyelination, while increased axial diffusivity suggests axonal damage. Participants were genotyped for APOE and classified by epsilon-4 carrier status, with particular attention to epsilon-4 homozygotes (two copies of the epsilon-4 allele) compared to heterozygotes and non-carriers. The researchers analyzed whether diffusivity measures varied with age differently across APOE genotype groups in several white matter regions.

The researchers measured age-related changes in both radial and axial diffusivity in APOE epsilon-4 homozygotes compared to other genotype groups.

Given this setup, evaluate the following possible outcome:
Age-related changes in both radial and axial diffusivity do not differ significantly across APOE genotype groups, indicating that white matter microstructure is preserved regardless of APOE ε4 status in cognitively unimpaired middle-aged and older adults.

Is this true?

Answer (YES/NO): NO